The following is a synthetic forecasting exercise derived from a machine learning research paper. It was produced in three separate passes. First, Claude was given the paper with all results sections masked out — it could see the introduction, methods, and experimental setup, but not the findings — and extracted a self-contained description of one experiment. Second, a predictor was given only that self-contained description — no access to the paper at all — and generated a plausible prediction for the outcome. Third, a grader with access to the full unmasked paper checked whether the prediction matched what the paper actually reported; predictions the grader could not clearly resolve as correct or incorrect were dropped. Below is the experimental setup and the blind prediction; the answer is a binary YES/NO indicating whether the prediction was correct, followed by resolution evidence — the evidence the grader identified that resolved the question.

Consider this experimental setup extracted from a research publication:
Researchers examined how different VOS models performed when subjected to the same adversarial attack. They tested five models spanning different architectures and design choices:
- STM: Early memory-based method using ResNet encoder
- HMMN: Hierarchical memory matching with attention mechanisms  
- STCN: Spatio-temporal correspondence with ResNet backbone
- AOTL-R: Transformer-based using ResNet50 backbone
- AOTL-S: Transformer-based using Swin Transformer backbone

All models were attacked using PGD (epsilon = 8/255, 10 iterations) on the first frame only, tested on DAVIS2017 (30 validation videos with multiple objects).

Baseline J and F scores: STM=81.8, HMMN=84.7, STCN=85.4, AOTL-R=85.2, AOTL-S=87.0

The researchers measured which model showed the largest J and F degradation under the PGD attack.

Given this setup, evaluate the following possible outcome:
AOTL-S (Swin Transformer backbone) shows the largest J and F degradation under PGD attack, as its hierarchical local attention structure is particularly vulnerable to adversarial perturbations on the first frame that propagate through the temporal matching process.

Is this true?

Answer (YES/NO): YES